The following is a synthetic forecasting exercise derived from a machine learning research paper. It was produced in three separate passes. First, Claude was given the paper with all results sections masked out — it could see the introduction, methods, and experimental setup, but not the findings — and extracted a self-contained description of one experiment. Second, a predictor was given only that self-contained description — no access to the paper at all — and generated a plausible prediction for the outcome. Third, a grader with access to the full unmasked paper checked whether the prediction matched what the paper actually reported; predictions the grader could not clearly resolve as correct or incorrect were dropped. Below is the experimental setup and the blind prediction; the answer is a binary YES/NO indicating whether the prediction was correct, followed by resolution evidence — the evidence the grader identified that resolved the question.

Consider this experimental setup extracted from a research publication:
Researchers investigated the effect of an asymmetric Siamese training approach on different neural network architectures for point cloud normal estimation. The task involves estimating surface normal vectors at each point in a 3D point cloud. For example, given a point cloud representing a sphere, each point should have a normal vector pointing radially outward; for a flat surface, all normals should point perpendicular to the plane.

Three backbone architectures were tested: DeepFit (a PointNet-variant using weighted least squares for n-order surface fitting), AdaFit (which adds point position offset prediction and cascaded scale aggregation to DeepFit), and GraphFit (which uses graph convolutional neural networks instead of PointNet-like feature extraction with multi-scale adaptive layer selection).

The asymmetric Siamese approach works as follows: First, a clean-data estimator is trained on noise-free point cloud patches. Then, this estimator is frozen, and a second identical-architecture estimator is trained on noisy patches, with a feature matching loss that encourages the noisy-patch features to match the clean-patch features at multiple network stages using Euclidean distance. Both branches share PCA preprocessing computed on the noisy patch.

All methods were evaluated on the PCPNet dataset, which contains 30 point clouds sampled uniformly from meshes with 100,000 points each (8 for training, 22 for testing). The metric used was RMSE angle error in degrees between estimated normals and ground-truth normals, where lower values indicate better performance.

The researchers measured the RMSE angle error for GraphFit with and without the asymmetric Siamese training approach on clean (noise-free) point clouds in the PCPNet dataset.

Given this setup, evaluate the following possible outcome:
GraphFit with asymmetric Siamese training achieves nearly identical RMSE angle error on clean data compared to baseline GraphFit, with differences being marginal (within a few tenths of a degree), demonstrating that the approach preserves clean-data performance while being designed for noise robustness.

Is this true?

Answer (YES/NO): NO